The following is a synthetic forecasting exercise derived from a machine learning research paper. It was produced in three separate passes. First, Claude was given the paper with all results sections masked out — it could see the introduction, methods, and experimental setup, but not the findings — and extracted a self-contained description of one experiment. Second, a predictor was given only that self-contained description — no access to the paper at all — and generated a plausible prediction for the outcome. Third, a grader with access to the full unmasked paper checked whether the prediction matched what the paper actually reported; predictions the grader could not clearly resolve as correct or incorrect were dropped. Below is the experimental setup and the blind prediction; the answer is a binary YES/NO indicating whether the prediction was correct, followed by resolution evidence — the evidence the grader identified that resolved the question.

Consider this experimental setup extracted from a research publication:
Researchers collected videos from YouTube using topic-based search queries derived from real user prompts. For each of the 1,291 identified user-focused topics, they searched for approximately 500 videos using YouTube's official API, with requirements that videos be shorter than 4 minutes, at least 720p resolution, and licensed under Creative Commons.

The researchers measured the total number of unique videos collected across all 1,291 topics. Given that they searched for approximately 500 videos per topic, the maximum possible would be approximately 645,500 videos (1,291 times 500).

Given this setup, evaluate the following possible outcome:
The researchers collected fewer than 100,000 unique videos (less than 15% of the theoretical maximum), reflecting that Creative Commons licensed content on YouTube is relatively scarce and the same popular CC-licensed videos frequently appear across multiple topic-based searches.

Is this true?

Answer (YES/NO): NO